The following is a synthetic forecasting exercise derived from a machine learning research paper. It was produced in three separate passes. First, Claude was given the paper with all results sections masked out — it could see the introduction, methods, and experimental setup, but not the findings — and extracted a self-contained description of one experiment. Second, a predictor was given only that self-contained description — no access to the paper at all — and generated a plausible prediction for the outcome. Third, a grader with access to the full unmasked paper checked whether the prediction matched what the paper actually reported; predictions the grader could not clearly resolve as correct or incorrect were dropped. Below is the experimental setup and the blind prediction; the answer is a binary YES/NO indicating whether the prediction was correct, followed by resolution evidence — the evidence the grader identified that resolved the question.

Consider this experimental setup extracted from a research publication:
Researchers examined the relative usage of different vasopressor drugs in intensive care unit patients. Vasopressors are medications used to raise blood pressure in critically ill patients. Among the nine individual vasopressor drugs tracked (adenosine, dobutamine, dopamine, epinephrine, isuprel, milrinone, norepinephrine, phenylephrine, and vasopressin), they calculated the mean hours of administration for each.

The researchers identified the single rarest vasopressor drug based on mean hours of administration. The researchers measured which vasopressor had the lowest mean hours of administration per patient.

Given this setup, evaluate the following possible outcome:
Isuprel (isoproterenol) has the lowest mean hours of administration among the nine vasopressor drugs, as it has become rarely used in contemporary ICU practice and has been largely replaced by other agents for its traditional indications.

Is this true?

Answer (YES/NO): NO